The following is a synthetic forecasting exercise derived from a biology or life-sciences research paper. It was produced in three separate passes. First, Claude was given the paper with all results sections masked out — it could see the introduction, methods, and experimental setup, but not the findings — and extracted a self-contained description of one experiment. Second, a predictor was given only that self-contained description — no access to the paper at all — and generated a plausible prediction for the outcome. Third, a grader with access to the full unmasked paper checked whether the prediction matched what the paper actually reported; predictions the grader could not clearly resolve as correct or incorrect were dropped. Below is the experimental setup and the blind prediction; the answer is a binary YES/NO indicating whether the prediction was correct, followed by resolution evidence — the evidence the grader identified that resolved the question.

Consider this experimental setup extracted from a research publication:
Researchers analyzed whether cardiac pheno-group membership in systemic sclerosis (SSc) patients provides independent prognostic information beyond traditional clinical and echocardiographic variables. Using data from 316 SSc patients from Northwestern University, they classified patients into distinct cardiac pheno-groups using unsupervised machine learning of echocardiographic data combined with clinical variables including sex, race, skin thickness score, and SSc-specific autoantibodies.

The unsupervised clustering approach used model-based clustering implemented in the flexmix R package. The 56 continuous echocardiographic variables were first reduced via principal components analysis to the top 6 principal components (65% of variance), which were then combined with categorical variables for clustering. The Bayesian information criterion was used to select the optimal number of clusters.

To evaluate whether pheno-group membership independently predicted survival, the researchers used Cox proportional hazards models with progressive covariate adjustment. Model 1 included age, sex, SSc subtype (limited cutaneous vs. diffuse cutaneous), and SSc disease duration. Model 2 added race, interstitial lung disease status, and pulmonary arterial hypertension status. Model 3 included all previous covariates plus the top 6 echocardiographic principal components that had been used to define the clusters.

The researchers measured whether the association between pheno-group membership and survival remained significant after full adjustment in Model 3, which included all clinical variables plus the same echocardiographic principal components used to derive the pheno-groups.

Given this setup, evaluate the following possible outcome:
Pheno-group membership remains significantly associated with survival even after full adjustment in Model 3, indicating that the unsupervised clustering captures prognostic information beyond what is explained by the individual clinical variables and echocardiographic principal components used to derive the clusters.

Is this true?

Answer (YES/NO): YES